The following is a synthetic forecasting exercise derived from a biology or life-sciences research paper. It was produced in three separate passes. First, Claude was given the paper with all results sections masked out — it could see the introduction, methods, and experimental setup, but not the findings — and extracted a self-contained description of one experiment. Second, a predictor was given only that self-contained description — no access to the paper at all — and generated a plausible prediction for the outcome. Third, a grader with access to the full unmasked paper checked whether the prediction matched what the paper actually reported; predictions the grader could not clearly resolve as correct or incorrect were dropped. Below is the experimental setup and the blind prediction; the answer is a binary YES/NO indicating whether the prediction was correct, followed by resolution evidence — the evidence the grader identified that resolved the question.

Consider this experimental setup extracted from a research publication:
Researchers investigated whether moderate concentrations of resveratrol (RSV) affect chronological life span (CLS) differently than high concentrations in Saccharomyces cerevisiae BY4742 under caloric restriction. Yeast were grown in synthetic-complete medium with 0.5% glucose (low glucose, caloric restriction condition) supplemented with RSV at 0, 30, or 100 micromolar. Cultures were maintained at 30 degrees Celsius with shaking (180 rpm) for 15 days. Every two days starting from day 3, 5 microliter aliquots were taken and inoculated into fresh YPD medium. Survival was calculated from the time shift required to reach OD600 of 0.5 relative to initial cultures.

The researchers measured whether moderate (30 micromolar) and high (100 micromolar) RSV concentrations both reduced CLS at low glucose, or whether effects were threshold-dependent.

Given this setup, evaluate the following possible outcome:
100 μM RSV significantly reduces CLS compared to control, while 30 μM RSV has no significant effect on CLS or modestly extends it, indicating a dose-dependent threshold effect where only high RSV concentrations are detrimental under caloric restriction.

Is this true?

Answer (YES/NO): YES